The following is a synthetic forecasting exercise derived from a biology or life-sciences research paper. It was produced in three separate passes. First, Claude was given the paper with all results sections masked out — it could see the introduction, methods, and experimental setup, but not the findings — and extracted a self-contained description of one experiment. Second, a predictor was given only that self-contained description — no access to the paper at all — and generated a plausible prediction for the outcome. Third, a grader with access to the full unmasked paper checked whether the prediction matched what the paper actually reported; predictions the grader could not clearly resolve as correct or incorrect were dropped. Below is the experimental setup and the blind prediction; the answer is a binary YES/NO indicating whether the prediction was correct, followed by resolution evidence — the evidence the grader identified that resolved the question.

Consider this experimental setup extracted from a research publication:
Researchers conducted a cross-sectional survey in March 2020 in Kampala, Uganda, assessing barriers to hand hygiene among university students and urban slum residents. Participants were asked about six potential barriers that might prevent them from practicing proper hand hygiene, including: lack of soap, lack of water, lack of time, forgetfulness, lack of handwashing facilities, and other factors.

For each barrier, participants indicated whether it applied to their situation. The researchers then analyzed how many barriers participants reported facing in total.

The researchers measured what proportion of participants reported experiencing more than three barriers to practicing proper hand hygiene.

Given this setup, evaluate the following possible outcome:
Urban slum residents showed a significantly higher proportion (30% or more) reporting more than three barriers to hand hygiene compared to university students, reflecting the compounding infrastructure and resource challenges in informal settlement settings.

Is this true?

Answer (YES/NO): NO